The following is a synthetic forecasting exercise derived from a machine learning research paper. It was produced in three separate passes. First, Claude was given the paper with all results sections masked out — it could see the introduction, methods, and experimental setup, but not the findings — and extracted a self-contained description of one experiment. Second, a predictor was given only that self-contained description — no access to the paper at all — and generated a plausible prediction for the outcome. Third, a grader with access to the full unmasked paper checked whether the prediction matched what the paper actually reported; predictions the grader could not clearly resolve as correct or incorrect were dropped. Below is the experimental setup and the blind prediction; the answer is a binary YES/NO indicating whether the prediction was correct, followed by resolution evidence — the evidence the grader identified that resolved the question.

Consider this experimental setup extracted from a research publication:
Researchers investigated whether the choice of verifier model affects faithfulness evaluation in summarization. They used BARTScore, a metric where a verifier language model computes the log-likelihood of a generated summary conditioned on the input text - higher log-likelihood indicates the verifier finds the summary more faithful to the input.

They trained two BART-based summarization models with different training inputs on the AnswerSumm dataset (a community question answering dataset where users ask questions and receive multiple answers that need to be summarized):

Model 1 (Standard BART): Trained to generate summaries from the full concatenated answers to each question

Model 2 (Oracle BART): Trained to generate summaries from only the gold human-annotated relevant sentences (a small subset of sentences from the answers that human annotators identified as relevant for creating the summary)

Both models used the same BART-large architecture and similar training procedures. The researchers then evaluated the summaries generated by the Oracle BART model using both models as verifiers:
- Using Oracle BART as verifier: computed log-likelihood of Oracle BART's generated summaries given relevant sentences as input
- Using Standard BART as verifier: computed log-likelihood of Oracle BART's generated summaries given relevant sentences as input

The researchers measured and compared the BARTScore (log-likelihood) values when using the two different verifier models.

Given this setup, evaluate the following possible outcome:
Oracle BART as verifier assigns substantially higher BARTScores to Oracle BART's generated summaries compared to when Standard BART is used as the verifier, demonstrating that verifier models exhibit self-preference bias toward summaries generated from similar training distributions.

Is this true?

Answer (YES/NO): NO